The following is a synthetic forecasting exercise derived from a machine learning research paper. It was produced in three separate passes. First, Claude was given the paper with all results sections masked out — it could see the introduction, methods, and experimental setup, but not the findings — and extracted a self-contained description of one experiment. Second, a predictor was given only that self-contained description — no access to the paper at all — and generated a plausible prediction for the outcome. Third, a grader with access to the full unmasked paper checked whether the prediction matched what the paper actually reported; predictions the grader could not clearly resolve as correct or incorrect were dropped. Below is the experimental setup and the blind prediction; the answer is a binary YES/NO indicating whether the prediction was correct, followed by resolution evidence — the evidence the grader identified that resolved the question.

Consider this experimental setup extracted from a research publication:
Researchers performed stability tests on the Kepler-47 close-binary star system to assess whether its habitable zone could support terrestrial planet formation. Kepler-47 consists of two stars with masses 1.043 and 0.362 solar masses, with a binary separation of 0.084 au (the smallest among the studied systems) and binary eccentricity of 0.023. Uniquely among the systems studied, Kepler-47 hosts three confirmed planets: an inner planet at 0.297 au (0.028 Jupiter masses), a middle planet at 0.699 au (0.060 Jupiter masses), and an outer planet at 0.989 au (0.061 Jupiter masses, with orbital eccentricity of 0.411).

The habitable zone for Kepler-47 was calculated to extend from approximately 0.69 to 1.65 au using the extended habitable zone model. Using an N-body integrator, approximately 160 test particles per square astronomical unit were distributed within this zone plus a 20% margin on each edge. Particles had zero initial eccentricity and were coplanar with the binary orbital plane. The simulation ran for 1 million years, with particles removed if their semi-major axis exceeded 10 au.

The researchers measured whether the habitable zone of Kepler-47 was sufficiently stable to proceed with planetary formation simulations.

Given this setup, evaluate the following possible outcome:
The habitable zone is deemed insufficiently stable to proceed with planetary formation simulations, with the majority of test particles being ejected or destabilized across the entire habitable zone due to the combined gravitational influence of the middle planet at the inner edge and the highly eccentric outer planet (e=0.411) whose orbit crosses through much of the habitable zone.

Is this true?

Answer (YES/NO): YES